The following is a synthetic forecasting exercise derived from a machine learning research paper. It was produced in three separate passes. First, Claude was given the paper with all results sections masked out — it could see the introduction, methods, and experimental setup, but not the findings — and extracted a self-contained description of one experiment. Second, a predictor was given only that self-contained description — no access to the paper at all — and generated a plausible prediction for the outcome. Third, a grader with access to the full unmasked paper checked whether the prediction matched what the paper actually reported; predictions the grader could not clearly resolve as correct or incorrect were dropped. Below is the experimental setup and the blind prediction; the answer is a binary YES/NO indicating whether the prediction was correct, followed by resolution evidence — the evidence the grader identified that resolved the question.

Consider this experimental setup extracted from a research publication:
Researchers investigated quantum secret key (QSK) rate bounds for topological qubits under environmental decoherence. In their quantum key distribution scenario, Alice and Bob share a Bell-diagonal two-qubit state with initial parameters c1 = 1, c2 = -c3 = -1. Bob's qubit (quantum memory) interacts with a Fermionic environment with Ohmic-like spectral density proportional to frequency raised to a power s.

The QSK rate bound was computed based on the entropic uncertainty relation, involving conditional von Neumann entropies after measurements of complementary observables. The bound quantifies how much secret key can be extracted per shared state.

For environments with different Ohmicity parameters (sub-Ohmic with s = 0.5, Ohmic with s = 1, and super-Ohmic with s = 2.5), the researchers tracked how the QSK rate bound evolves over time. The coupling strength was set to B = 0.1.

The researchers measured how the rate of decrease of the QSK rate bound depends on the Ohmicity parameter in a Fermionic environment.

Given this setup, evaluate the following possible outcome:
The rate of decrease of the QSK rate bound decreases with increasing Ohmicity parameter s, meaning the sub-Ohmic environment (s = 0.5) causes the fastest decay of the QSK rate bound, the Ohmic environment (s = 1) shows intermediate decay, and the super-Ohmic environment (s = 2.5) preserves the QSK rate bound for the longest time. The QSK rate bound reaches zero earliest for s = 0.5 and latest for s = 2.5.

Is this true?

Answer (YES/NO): YES